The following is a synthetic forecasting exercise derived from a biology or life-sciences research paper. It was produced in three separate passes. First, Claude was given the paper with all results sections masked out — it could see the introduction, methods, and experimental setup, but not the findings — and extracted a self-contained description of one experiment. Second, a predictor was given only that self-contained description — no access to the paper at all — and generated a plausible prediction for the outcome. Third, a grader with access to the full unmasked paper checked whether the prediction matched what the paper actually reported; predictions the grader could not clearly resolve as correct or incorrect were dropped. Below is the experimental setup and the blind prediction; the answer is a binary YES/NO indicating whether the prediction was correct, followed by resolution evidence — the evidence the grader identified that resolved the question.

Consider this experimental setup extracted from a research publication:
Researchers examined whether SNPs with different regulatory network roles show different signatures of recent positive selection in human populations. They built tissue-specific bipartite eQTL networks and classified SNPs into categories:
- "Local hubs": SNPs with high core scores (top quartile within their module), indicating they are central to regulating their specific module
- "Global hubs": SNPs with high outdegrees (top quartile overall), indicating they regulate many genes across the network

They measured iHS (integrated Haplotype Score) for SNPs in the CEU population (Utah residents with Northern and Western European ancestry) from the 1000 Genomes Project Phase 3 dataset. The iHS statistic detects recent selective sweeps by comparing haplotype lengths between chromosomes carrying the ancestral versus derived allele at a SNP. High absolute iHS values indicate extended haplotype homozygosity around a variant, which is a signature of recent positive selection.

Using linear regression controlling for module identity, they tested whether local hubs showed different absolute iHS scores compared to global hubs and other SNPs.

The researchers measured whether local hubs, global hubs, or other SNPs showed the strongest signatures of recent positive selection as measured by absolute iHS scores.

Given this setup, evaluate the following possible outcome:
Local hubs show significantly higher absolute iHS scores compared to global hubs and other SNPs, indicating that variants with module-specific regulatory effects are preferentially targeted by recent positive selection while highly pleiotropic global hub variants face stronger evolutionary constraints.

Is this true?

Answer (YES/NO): NO